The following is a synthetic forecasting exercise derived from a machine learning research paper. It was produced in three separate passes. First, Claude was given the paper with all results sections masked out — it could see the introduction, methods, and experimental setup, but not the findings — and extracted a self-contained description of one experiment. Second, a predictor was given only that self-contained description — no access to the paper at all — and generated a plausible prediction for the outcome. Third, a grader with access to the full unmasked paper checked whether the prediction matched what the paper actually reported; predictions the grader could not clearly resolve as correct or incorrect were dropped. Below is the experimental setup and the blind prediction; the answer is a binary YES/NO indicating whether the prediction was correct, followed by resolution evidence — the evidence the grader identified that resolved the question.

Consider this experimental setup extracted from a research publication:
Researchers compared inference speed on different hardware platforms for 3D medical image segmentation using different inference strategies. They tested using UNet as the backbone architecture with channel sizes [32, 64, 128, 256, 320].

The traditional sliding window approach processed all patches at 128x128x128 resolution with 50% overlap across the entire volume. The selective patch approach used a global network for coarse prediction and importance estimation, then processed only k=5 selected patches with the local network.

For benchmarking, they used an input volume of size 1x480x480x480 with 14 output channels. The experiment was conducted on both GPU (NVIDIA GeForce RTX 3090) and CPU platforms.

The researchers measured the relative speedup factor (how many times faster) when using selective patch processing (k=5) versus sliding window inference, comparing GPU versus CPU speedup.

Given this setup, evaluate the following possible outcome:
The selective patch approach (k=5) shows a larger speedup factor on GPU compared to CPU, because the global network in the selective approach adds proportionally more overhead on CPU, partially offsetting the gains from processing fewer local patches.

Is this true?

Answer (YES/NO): NO